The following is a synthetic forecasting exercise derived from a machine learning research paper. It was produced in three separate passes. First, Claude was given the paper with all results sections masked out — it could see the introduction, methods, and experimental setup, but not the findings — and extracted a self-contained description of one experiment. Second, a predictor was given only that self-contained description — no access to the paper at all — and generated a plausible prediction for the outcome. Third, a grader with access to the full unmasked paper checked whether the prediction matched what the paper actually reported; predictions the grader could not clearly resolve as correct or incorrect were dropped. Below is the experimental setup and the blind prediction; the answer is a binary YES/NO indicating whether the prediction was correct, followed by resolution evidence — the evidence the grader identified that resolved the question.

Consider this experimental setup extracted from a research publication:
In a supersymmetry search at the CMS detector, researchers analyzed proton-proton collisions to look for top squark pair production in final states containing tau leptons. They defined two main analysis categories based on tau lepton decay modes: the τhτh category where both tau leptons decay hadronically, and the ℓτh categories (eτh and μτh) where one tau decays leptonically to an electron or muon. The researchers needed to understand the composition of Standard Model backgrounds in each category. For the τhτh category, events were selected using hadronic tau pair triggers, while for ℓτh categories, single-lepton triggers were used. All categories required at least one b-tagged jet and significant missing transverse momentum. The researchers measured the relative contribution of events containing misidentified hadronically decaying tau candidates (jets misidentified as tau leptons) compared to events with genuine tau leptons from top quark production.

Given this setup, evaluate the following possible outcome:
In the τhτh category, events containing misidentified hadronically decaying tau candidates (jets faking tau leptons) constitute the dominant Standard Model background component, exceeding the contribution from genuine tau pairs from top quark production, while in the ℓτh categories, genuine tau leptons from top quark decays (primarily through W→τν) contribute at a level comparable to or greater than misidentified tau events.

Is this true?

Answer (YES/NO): NO